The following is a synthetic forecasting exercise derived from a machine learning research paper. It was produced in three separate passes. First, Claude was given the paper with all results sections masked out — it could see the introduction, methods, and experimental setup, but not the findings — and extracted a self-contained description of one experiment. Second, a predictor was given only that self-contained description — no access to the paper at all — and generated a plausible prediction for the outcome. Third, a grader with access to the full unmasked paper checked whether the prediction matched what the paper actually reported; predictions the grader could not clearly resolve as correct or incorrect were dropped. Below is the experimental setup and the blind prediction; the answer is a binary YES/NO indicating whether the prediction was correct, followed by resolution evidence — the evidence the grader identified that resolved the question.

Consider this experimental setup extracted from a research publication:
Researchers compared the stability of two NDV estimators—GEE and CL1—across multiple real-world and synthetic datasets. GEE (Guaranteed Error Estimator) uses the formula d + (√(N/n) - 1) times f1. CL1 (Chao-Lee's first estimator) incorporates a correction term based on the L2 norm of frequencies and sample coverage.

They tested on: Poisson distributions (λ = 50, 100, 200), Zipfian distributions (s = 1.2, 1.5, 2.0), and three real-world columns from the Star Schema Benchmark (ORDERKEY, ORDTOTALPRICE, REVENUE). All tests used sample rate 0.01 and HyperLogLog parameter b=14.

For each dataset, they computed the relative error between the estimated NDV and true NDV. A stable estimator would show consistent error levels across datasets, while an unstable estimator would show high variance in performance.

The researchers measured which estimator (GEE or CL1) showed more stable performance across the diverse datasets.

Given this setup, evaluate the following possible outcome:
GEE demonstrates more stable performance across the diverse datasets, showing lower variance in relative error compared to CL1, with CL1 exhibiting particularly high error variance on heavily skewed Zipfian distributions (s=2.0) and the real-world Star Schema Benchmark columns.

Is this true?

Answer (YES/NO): NO